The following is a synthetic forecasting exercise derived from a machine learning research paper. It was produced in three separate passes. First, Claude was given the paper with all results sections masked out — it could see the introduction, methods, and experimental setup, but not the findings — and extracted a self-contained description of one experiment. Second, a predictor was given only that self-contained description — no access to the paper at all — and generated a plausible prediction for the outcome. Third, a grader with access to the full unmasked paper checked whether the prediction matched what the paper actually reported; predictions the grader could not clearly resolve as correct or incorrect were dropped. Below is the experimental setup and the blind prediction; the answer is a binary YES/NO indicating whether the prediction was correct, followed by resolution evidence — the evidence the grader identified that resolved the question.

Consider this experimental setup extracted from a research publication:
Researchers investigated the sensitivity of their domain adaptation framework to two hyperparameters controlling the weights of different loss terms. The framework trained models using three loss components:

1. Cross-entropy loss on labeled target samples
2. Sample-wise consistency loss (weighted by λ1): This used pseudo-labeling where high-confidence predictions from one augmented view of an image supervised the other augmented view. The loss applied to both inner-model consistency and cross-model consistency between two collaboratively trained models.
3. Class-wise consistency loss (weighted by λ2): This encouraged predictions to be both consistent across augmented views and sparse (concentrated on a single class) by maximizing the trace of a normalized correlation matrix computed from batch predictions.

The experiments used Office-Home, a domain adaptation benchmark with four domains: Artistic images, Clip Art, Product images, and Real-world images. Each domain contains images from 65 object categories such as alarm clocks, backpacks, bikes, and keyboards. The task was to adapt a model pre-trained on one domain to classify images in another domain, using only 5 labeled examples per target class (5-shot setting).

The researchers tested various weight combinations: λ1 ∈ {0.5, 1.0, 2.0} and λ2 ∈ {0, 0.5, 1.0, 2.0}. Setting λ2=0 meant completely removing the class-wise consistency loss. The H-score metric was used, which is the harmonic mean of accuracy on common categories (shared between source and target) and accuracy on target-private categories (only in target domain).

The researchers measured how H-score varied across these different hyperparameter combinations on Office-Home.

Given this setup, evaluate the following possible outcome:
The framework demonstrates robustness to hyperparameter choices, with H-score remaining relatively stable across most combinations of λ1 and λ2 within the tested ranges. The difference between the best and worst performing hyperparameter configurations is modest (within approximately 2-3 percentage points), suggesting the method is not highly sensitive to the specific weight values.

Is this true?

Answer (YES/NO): NO